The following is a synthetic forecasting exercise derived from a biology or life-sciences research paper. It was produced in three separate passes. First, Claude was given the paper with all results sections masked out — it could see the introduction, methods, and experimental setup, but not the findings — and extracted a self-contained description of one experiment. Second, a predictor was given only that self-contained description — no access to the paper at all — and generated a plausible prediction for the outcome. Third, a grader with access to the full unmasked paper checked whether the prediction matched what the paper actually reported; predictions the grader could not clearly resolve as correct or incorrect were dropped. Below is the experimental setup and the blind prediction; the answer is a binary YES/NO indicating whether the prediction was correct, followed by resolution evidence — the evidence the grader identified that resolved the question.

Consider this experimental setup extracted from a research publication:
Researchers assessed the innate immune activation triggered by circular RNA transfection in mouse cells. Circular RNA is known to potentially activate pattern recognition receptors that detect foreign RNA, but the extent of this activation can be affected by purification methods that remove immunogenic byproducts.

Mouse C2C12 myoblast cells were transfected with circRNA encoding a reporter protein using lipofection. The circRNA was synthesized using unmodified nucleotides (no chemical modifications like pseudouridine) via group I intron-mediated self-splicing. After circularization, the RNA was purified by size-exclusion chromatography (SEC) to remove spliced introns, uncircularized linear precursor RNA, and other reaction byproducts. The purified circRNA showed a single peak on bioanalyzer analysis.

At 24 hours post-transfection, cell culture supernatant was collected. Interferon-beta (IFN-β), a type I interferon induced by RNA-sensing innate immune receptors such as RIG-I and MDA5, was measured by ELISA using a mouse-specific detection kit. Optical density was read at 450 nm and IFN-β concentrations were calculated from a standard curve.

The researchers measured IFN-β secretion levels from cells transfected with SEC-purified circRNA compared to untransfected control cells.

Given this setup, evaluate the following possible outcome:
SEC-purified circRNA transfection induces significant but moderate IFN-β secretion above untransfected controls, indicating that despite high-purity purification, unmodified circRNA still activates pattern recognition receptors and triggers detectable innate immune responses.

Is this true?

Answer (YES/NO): NO